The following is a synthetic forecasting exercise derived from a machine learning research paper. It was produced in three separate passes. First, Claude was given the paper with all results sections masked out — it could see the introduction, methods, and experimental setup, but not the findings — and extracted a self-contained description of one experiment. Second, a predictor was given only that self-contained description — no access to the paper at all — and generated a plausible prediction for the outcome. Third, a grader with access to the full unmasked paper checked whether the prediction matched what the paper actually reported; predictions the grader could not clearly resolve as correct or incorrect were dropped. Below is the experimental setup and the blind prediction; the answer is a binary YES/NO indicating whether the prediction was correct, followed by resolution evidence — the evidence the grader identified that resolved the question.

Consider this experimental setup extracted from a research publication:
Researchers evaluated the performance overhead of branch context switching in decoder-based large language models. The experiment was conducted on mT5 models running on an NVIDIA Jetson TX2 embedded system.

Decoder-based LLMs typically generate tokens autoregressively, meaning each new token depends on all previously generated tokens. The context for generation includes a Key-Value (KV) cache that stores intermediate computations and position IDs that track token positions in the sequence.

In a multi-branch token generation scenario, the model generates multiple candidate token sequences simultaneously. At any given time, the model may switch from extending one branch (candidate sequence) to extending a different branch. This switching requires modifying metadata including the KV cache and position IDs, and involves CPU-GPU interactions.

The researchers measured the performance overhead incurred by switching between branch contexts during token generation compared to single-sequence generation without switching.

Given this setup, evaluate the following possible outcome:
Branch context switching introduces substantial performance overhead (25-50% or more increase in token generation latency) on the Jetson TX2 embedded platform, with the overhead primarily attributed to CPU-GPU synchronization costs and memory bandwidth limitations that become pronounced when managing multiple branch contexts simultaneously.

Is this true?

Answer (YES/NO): YES